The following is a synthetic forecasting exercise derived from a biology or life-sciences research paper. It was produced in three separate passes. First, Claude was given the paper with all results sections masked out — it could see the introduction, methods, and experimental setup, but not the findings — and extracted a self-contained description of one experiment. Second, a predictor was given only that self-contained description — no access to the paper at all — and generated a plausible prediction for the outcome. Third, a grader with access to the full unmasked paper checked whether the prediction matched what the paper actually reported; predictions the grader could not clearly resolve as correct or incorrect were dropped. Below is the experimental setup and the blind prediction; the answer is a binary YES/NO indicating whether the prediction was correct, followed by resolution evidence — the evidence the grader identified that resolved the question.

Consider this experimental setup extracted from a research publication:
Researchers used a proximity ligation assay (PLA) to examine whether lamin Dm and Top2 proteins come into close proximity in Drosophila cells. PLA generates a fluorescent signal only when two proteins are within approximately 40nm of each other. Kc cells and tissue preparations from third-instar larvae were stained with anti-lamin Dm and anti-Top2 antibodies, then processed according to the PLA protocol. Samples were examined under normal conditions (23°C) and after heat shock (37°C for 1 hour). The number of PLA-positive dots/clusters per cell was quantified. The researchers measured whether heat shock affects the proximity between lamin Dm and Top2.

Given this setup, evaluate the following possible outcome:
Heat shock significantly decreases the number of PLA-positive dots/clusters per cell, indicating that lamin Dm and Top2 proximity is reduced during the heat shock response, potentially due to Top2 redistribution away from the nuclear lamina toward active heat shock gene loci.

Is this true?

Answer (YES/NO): NO